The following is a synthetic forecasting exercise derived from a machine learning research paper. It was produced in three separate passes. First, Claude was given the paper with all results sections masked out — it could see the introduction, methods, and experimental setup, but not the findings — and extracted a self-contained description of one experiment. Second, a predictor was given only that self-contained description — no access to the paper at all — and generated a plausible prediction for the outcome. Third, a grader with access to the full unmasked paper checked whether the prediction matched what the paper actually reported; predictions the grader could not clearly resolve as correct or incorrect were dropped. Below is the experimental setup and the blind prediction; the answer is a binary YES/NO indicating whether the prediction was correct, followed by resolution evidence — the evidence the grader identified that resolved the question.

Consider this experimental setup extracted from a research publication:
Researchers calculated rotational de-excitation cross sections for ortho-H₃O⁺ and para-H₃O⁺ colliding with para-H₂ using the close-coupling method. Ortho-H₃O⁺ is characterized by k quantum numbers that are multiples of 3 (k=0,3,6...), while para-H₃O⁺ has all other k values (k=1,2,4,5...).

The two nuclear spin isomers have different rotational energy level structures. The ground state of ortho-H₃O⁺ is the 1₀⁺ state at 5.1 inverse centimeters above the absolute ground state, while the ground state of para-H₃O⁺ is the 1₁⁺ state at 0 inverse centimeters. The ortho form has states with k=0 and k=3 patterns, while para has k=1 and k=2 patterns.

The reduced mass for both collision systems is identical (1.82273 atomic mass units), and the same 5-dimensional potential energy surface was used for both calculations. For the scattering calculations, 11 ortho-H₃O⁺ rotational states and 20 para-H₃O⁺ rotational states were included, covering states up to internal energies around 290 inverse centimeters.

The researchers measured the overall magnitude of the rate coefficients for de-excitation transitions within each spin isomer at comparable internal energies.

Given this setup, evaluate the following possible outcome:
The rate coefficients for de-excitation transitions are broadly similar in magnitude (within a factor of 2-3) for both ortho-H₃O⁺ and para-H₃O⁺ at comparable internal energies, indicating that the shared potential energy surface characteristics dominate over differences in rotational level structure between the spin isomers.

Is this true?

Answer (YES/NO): YES